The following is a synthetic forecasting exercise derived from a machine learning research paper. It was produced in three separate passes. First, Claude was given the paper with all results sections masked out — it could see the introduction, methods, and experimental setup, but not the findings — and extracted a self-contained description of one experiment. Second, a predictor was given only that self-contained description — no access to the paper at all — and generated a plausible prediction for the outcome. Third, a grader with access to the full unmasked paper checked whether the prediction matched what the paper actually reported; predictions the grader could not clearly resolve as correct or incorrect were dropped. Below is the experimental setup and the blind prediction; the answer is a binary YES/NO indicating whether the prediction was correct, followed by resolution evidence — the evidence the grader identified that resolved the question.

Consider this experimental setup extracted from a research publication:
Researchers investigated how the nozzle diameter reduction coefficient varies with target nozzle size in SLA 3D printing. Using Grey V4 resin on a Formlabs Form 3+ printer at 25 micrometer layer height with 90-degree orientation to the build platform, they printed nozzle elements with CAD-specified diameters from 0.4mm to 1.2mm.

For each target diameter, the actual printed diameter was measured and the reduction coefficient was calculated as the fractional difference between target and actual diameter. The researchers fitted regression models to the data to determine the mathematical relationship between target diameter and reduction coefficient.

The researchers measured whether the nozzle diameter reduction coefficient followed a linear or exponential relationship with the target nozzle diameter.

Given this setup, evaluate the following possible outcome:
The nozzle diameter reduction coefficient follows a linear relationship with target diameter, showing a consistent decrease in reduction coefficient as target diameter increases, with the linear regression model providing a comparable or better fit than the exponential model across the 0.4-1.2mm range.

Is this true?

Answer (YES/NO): NO